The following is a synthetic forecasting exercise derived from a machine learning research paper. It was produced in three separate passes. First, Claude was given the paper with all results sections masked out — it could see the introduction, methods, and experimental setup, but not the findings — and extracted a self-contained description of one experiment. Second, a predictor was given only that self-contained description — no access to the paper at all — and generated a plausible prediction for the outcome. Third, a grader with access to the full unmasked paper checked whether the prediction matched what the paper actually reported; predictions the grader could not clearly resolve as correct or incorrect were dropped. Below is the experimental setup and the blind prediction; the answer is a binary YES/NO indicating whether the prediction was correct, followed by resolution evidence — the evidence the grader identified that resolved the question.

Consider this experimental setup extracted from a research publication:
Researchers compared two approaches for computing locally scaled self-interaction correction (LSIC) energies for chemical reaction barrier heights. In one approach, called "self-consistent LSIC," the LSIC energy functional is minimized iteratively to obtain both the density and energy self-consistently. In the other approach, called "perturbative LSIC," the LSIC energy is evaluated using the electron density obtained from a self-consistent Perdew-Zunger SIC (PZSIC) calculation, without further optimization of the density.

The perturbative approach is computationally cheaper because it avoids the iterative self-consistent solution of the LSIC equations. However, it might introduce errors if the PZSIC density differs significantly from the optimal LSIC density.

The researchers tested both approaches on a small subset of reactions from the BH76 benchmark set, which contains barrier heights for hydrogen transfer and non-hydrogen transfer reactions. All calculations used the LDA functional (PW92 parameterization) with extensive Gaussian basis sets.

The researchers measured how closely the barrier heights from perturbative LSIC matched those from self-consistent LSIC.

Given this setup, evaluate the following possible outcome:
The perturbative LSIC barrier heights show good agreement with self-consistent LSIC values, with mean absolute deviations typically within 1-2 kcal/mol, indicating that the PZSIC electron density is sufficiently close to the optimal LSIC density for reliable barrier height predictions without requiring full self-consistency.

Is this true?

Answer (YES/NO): YES